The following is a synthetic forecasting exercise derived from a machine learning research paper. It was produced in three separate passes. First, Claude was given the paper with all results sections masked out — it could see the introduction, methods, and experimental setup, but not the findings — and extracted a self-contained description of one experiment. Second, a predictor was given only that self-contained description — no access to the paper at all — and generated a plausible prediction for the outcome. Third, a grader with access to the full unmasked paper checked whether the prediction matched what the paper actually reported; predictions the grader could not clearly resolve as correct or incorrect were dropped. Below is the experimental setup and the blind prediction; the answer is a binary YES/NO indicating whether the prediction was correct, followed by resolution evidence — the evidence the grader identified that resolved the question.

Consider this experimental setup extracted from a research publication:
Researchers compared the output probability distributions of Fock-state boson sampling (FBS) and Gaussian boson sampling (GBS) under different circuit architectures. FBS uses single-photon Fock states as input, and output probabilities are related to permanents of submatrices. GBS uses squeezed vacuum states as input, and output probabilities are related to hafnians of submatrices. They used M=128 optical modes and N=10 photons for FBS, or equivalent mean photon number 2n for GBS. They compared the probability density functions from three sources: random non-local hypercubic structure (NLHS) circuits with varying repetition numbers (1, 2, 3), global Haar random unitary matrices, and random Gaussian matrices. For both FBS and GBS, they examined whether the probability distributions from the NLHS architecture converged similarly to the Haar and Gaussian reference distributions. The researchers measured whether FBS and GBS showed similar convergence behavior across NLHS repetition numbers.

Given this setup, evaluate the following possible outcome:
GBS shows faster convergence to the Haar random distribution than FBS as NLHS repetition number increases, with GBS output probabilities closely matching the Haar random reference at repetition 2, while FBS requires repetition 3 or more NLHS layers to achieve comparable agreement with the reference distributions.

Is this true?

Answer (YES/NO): NO